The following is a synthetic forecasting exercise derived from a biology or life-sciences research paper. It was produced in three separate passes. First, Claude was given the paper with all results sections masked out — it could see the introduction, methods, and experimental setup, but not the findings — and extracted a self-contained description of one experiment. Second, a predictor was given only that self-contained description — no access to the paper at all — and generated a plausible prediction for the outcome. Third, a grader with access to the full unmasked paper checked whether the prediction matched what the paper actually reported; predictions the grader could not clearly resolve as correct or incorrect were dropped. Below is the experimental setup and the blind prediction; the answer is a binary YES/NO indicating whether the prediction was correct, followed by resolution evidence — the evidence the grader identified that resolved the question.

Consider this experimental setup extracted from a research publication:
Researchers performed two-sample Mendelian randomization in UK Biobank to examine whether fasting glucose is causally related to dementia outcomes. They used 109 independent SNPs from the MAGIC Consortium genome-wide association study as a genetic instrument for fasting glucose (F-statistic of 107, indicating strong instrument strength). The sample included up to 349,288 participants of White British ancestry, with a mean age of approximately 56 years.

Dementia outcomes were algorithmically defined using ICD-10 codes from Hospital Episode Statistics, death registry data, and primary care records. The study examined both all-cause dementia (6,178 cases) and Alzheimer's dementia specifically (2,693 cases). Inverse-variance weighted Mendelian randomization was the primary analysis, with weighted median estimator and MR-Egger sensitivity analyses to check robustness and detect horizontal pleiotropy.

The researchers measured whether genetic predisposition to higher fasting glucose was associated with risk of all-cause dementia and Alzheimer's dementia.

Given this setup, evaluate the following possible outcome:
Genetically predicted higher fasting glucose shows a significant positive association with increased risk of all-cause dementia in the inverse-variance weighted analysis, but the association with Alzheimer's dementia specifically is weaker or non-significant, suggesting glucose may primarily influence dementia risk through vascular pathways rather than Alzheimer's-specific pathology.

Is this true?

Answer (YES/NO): NO